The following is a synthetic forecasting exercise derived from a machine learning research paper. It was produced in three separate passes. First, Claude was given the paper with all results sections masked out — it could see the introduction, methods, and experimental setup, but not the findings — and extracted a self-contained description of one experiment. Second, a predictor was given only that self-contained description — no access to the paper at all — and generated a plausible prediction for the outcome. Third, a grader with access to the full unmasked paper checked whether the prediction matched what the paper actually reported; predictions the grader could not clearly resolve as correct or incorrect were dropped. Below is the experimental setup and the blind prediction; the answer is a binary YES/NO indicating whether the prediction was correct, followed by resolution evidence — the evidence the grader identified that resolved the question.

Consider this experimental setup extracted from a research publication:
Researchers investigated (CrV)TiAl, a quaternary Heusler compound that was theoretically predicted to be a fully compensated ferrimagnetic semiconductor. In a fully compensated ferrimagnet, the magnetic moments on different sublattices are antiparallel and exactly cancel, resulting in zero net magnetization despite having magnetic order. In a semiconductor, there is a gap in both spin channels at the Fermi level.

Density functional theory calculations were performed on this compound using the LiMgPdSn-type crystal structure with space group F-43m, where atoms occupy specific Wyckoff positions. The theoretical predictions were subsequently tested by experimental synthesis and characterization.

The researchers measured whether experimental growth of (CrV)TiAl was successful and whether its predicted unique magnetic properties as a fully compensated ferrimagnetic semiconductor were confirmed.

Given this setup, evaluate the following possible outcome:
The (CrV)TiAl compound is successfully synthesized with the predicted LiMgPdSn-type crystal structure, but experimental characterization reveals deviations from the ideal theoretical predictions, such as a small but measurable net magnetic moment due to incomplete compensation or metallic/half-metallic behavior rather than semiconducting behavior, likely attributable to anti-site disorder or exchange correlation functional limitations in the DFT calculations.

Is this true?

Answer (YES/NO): NO